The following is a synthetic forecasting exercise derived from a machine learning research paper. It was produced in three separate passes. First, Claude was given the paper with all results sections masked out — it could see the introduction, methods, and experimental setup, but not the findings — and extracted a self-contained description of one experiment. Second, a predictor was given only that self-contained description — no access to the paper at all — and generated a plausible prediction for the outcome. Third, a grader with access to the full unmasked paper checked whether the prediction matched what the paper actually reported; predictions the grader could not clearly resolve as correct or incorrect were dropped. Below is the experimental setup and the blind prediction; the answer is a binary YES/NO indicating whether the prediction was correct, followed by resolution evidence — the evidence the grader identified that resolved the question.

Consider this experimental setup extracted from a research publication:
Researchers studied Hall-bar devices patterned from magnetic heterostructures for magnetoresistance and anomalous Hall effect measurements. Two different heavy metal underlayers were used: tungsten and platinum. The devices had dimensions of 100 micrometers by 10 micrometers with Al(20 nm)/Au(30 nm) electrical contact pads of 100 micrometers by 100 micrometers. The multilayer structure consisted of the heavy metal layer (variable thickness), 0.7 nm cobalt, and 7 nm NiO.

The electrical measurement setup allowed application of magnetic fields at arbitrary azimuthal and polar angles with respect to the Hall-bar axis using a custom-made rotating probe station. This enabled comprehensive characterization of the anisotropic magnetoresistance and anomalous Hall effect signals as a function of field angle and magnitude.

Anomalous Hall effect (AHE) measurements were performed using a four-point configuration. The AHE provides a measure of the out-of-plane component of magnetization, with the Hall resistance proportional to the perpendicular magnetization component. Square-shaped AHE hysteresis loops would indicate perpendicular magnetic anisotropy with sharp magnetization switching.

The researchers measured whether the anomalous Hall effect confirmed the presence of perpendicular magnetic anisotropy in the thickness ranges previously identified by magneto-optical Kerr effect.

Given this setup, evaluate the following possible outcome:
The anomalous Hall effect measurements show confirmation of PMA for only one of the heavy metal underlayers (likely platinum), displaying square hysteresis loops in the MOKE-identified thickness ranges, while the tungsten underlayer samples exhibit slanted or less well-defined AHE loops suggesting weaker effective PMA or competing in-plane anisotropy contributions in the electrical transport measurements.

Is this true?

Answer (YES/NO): NO